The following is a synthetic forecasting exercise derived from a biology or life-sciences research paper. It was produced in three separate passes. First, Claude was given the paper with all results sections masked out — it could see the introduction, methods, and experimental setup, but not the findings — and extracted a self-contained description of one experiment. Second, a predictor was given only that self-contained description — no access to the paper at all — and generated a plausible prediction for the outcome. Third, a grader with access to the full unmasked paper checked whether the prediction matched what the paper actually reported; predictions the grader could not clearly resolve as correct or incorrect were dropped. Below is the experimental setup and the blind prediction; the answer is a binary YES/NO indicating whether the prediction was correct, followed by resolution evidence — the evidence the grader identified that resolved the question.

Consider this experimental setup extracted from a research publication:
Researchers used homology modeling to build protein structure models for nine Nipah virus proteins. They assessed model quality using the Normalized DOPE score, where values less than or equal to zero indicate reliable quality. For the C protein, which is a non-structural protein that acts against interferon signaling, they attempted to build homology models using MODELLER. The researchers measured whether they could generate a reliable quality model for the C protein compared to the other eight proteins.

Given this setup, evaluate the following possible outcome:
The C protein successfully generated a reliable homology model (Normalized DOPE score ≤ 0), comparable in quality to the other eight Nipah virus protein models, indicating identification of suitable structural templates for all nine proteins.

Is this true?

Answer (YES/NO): NO